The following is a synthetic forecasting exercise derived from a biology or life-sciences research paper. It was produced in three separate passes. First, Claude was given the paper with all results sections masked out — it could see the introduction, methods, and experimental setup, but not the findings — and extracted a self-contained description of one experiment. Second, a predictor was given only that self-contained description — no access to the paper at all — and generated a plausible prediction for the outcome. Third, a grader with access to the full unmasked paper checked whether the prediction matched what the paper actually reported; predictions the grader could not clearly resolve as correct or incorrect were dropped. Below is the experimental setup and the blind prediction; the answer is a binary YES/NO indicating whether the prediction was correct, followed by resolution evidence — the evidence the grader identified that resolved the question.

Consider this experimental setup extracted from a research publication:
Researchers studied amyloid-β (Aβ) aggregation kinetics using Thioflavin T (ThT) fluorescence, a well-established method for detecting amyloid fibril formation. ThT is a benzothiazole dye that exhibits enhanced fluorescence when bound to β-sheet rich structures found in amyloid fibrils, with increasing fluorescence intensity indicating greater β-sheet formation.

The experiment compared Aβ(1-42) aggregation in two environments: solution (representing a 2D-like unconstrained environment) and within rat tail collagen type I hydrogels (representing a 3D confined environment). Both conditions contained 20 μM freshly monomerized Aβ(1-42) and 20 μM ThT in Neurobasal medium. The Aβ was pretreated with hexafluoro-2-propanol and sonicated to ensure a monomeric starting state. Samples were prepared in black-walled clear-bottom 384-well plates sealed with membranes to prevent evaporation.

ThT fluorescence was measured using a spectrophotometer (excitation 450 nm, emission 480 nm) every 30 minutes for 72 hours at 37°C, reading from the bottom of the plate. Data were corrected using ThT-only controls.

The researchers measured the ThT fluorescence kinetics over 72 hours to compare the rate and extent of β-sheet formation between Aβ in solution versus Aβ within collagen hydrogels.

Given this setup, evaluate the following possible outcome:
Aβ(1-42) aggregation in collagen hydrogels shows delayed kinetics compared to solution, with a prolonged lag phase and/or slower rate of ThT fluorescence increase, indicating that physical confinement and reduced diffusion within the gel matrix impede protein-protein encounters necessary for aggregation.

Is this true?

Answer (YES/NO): NO